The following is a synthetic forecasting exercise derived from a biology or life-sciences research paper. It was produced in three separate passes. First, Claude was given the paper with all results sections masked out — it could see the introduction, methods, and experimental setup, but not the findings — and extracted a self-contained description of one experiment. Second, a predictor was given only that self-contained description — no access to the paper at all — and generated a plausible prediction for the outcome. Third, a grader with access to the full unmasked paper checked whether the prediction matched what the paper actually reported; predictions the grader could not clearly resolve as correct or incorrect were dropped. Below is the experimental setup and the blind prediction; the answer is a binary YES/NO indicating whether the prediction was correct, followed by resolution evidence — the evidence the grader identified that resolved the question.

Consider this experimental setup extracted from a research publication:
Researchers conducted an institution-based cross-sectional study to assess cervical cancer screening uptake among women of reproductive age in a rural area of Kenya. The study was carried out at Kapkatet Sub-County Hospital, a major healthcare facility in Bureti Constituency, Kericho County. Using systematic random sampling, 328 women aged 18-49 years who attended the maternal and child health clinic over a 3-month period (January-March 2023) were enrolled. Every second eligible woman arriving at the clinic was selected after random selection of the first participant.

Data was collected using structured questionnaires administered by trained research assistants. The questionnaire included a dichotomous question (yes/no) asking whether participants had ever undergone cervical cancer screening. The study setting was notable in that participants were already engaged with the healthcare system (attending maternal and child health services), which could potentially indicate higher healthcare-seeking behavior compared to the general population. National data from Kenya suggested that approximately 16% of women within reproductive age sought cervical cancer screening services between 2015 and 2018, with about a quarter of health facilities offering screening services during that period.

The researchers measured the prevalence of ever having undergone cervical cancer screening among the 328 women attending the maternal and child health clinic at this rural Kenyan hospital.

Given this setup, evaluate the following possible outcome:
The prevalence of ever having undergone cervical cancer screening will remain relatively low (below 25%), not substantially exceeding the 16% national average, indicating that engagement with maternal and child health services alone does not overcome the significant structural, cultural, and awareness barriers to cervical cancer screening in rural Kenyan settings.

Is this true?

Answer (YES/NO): YES